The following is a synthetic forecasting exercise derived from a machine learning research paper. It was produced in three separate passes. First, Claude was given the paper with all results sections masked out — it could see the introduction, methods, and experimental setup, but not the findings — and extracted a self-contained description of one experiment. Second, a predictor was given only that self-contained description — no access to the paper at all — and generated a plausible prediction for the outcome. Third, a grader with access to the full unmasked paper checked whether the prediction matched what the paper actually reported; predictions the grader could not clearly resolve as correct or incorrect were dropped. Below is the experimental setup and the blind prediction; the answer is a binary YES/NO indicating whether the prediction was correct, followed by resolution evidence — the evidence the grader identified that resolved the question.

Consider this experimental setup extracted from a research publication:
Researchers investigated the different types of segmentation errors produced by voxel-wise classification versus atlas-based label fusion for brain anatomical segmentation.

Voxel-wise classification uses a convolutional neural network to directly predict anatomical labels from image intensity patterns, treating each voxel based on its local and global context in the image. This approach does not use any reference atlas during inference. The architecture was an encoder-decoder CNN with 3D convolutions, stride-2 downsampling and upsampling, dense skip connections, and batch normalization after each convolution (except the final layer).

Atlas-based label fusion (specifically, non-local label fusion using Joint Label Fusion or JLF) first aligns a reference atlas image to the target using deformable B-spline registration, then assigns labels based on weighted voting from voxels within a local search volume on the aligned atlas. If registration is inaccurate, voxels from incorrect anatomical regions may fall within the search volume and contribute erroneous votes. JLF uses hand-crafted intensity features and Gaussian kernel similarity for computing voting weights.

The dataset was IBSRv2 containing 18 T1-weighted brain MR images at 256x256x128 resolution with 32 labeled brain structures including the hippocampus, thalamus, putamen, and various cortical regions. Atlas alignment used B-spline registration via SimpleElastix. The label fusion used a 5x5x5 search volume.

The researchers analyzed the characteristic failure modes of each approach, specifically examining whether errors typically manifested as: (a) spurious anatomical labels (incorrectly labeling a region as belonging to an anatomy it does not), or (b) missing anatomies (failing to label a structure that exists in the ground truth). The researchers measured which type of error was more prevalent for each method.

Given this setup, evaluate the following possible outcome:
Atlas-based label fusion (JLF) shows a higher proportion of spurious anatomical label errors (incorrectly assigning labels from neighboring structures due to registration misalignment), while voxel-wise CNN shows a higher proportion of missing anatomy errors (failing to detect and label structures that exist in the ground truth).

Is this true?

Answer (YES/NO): NO